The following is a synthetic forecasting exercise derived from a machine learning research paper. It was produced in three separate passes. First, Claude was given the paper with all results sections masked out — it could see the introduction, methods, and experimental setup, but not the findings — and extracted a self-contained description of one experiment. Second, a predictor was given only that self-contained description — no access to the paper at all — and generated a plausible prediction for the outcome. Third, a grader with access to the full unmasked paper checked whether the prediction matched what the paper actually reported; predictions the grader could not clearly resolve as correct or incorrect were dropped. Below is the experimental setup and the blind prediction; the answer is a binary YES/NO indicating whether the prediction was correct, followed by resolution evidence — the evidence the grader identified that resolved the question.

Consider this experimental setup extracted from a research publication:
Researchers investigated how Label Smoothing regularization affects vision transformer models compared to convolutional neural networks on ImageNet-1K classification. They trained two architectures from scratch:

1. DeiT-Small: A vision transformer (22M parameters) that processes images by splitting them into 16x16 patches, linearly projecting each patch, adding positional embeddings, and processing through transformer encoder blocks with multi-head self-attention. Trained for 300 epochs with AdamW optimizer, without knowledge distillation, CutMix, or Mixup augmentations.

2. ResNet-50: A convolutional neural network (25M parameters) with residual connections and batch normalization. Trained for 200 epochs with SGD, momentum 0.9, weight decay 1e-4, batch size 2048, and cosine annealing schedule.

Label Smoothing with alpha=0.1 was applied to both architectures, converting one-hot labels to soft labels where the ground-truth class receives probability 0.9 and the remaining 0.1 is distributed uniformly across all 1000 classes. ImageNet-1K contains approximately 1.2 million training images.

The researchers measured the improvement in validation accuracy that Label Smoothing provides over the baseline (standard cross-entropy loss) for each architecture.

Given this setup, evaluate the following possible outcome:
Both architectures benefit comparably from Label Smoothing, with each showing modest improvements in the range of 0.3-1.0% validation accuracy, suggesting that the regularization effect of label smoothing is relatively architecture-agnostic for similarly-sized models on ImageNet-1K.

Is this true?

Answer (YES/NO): NO